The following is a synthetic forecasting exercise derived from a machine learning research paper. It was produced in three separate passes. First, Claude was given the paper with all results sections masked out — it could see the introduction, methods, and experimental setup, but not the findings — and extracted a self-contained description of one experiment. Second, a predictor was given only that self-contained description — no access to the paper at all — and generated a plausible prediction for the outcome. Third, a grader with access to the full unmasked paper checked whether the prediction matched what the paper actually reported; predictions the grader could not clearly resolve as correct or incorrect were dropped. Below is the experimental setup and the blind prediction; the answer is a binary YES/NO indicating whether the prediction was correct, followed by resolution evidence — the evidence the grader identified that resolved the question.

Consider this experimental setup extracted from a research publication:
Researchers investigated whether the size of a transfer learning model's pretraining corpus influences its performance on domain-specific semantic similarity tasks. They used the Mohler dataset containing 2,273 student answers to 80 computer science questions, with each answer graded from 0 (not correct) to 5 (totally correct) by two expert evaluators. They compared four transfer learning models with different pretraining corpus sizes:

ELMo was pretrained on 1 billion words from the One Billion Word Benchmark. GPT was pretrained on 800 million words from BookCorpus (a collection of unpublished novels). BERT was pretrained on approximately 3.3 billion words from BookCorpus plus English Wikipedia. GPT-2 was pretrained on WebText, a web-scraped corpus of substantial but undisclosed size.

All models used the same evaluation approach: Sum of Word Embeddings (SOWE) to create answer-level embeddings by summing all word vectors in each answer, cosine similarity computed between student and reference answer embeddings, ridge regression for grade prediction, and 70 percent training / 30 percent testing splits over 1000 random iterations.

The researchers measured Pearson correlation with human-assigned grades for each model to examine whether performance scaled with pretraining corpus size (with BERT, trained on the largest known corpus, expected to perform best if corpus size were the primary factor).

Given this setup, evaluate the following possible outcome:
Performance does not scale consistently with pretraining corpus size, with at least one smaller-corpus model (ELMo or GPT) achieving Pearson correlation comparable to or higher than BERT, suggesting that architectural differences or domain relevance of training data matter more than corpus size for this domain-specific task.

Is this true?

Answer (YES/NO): YES